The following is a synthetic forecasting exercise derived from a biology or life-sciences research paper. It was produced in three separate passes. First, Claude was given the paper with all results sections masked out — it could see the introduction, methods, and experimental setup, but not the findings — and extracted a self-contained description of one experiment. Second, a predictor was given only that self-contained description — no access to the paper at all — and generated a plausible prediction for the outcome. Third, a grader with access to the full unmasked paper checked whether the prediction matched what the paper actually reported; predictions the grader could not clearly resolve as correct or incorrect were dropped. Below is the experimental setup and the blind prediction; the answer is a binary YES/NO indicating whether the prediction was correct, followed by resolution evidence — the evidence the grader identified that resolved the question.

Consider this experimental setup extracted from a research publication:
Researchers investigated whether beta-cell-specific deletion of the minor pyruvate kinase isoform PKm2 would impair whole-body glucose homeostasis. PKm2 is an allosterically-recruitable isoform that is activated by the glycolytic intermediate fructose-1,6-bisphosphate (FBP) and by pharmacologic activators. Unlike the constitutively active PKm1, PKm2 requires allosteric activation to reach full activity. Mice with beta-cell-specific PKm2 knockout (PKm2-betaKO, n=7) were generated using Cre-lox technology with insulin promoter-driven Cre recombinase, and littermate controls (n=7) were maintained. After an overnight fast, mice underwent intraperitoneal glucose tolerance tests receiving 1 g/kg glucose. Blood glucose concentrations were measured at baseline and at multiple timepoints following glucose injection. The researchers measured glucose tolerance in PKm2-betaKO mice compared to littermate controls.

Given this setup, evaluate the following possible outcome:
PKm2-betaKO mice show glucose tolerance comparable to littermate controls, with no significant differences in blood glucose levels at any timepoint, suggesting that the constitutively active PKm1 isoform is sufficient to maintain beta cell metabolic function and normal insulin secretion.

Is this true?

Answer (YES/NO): YES